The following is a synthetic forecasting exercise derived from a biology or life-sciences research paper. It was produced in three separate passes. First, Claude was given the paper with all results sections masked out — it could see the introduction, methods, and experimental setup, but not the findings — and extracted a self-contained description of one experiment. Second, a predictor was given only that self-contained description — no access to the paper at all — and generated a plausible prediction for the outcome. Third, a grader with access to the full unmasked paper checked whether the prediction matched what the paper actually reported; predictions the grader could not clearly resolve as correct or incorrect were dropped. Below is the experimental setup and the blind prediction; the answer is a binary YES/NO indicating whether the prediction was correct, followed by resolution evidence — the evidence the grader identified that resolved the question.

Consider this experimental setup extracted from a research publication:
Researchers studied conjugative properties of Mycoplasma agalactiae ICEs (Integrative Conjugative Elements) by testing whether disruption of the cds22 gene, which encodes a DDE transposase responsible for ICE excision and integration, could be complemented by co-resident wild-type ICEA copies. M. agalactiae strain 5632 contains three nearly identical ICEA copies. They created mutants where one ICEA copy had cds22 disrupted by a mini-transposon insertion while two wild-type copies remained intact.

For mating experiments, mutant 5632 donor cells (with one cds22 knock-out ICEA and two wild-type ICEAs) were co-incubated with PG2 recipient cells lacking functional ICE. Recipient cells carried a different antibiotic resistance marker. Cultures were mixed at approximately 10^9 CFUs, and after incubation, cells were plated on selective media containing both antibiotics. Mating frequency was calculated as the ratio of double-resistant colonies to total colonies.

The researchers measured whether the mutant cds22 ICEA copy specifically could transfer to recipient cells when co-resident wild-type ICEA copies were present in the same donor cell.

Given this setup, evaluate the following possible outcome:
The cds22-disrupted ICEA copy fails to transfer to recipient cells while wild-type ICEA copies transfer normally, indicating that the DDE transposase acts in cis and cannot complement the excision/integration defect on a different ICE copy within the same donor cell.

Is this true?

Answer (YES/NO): YES